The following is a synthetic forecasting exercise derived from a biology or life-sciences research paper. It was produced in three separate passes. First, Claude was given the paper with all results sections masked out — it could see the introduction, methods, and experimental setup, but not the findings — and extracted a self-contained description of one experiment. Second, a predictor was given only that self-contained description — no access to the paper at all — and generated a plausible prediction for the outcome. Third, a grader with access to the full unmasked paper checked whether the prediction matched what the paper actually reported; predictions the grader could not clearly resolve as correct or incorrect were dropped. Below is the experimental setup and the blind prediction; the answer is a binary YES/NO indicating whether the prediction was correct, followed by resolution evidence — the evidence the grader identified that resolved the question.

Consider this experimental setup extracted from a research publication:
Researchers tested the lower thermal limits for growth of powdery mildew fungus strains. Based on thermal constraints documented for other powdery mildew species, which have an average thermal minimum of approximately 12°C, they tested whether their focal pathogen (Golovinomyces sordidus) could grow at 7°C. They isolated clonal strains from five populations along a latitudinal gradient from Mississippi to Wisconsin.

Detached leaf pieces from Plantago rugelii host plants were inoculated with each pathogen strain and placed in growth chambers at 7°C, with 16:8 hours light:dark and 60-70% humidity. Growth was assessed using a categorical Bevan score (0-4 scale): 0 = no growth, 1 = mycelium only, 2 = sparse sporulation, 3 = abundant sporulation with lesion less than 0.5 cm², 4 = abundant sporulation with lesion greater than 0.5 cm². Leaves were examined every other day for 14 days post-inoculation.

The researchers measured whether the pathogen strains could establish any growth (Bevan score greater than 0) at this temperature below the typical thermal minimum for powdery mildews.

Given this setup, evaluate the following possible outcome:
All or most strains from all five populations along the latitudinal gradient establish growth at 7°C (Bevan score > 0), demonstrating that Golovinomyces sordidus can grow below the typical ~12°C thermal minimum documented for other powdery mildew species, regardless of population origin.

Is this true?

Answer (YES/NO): NO